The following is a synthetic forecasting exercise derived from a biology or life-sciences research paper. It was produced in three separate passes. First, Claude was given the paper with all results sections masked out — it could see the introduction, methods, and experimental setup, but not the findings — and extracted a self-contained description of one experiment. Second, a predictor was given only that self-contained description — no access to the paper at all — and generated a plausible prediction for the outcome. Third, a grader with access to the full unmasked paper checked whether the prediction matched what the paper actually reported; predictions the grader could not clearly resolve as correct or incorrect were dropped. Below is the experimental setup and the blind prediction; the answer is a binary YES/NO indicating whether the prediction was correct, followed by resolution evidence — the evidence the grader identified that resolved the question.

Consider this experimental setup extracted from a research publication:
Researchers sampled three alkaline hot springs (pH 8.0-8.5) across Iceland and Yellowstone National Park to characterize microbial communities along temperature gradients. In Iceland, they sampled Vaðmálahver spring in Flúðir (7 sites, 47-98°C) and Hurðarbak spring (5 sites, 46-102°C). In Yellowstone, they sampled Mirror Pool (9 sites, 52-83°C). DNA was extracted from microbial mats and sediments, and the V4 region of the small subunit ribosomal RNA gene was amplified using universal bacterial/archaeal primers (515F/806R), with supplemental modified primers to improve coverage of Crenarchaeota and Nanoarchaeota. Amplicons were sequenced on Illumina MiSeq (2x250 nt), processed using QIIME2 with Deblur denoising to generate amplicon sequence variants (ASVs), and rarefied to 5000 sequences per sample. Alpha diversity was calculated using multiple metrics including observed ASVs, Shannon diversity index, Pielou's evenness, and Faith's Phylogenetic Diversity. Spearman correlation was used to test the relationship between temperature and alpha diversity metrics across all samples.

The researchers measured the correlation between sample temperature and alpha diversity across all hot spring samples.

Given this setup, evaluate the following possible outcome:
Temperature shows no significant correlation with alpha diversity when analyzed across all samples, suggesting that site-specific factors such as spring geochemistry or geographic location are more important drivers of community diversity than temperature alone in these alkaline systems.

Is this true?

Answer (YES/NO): NO